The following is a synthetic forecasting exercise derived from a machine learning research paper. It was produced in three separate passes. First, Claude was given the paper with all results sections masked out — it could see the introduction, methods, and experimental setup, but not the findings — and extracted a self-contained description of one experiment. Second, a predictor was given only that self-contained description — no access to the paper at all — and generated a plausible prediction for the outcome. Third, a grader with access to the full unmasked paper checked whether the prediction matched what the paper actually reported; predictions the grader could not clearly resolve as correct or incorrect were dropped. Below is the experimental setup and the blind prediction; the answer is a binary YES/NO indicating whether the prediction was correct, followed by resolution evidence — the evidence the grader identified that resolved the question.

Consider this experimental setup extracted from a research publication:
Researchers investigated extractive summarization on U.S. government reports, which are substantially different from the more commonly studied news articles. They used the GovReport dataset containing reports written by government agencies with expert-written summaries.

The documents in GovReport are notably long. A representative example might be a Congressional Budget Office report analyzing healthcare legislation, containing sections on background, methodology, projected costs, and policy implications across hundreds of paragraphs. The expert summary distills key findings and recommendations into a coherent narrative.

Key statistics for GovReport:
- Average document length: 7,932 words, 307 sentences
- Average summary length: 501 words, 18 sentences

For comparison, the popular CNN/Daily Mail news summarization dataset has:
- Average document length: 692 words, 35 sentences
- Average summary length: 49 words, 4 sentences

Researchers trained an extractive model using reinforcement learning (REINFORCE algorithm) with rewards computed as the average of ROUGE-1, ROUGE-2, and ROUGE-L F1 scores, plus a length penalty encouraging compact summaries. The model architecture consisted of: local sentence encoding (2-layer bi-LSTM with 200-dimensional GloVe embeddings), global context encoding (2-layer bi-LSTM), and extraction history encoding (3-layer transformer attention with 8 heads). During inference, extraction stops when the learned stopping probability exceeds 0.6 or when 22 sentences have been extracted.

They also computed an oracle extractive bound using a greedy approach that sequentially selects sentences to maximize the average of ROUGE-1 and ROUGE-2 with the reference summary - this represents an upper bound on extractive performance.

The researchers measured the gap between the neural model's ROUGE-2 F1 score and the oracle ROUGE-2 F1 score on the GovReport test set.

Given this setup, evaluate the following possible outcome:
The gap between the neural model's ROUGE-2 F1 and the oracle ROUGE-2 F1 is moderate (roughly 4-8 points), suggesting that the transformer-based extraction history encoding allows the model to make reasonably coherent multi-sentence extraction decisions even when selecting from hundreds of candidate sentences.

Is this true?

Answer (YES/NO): NO